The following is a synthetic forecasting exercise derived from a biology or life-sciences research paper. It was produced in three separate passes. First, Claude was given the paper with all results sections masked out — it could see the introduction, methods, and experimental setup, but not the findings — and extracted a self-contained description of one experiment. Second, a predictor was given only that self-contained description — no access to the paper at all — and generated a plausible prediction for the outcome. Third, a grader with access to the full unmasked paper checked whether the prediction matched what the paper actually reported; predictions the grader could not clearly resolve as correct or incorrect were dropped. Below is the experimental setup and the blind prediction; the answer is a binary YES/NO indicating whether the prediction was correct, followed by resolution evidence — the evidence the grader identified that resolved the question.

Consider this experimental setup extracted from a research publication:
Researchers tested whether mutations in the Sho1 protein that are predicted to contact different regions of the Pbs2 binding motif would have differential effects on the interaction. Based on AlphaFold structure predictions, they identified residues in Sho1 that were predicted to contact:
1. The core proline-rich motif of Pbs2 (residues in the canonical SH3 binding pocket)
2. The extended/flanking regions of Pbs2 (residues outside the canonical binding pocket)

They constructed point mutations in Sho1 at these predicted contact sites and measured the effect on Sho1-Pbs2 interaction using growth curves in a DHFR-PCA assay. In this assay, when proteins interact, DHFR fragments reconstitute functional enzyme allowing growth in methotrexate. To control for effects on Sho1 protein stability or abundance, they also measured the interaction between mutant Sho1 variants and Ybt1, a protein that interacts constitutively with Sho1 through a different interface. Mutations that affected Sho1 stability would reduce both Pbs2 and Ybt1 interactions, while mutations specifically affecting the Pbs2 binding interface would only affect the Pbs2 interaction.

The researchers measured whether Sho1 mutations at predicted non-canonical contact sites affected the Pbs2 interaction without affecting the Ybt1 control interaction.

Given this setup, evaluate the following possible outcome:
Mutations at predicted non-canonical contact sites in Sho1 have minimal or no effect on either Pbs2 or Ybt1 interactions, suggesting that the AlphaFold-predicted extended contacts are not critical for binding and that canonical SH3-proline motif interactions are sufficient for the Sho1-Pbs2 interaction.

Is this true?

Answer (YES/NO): NO